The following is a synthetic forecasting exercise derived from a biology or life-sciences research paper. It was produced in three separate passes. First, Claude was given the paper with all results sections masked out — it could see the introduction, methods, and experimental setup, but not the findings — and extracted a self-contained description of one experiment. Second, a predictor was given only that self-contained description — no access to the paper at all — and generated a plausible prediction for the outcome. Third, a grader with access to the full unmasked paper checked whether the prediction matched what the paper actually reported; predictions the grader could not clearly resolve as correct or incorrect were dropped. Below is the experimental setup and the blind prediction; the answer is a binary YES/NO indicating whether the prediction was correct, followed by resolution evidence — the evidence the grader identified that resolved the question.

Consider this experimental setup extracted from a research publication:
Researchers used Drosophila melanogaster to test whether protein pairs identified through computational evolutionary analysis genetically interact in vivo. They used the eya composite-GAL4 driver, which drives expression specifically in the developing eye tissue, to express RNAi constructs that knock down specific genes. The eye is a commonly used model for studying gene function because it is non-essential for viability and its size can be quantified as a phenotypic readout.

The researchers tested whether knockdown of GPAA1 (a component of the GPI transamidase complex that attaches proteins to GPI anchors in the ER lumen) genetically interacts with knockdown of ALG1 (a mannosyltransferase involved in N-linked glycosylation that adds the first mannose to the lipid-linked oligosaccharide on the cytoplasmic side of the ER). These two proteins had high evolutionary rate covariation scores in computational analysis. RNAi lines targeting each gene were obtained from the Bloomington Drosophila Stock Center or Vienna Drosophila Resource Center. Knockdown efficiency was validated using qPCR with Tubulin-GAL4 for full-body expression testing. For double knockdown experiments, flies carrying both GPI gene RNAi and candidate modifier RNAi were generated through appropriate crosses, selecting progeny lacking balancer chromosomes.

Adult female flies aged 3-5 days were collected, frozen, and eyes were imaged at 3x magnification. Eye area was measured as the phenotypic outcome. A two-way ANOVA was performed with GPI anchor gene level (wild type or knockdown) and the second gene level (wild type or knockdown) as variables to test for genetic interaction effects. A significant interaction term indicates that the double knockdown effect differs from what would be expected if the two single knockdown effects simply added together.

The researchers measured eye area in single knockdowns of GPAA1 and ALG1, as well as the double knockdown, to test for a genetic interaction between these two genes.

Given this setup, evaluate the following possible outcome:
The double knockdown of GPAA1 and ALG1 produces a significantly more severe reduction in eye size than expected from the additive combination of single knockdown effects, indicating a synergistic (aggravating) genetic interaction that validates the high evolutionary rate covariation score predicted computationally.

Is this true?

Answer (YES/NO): YES